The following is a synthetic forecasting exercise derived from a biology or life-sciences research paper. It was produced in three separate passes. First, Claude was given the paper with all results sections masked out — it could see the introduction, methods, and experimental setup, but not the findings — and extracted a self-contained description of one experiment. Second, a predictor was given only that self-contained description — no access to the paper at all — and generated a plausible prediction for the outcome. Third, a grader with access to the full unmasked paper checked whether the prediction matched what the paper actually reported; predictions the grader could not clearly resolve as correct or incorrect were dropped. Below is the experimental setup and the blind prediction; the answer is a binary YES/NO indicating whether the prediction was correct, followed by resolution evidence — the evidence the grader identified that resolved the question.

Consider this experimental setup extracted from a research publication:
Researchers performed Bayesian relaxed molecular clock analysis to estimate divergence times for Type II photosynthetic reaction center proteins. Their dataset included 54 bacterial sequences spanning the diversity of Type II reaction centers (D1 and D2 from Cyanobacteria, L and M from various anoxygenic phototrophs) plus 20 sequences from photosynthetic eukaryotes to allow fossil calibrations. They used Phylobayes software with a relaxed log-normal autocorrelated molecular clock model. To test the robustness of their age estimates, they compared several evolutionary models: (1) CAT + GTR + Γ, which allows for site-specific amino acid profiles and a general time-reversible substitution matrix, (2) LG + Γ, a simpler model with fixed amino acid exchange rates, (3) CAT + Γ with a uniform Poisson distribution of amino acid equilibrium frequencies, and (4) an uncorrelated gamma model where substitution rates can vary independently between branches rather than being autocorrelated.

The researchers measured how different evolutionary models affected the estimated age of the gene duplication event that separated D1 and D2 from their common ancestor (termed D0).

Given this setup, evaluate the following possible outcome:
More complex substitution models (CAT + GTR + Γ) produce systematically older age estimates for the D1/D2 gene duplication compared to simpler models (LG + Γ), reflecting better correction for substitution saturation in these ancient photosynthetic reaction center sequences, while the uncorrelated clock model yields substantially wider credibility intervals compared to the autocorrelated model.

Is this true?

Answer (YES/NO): NO